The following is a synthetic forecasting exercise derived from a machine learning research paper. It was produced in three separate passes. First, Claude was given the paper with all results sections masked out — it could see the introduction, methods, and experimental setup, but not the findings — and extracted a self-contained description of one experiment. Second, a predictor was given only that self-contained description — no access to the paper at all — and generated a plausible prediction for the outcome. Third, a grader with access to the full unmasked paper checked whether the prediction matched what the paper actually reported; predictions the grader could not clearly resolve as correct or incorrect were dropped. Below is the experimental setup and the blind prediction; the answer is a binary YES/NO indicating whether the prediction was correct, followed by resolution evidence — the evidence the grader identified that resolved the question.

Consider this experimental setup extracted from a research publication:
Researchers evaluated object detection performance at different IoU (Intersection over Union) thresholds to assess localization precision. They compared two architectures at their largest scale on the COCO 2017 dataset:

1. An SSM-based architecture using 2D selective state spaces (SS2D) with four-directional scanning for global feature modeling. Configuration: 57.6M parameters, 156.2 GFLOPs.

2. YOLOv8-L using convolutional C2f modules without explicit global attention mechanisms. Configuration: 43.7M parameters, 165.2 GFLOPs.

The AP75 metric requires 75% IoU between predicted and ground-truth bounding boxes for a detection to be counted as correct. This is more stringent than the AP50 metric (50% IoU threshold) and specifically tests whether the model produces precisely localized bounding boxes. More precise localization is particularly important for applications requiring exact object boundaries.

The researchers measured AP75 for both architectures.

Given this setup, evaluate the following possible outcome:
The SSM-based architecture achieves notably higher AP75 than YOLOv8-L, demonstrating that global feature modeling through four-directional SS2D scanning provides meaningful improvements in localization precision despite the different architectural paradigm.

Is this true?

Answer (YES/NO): NO